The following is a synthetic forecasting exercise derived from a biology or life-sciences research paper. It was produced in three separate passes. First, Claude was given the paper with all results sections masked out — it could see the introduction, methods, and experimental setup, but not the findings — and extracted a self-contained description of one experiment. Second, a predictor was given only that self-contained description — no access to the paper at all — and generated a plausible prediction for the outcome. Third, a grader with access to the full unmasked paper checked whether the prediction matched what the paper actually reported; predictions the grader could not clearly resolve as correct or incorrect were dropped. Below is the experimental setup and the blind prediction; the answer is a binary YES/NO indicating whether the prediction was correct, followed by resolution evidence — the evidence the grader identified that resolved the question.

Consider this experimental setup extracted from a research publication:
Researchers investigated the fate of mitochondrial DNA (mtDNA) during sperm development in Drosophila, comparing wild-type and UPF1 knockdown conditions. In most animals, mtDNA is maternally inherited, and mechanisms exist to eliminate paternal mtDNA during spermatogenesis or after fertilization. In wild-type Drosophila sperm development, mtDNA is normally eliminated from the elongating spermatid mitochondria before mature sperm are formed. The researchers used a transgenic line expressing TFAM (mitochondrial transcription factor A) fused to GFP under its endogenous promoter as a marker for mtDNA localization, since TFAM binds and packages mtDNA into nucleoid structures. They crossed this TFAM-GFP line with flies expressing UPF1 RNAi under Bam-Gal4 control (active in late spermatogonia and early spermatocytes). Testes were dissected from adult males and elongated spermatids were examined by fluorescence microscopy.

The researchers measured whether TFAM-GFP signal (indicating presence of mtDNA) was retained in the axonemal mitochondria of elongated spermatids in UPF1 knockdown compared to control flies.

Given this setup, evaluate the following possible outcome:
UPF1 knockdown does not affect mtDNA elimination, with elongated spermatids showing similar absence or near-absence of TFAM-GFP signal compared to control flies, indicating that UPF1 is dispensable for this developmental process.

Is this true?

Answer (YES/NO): NO